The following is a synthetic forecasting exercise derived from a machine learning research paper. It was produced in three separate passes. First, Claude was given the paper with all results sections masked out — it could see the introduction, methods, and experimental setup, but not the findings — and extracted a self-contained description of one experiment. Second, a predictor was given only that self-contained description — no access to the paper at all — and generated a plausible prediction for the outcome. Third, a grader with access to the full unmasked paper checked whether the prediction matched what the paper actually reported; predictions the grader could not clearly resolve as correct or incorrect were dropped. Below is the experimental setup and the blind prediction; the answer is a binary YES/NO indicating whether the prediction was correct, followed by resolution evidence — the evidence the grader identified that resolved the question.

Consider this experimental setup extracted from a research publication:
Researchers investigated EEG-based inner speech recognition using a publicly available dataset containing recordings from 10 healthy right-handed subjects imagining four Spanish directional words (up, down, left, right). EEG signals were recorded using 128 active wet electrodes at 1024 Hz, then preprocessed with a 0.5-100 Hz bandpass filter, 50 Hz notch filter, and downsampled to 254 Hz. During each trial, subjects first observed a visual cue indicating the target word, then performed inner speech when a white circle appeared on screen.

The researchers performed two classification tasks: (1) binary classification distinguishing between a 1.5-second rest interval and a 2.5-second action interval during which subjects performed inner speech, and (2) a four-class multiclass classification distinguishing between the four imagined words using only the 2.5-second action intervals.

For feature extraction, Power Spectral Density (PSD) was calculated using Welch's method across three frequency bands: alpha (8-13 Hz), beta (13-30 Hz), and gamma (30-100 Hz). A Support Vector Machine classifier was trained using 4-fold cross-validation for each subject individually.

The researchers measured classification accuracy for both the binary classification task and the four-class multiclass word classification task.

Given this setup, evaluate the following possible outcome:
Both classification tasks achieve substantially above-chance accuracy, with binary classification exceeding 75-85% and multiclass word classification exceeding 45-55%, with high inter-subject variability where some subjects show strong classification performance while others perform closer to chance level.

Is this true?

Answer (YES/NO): NO